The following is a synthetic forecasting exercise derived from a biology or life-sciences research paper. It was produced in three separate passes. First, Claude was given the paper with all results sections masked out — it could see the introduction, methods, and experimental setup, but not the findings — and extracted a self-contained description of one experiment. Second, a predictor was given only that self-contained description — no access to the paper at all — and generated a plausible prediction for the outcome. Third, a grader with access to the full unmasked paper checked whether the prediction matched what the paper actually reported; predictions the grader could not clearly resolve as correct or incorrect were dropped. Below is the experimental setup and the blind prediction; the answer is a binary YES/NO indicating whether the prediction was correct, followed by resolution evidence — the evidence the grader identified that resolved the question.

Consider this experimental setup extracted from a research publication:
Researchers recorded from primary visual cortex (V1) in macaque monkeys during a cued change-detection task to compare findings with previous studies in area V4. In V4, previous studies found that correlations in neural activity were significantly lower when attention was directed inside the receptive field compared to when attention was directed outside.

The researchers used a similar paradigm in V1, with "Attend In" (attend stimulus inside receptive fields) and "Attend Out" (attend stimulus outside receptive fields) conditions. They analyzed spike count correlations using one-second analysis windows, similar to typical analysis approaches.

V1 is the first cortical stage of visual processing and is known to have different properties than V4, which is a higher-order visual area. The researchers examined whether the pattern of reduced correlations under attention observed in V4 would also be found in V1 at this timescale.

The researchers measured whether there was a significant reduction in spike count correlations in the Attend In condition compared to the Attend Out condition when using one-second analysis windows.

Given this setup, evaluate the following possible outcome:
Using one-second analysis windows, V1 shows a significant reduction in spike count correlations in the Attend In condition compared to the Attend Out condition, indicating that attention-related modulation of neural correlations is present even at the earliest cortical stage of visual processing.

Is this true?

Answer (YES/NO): NO